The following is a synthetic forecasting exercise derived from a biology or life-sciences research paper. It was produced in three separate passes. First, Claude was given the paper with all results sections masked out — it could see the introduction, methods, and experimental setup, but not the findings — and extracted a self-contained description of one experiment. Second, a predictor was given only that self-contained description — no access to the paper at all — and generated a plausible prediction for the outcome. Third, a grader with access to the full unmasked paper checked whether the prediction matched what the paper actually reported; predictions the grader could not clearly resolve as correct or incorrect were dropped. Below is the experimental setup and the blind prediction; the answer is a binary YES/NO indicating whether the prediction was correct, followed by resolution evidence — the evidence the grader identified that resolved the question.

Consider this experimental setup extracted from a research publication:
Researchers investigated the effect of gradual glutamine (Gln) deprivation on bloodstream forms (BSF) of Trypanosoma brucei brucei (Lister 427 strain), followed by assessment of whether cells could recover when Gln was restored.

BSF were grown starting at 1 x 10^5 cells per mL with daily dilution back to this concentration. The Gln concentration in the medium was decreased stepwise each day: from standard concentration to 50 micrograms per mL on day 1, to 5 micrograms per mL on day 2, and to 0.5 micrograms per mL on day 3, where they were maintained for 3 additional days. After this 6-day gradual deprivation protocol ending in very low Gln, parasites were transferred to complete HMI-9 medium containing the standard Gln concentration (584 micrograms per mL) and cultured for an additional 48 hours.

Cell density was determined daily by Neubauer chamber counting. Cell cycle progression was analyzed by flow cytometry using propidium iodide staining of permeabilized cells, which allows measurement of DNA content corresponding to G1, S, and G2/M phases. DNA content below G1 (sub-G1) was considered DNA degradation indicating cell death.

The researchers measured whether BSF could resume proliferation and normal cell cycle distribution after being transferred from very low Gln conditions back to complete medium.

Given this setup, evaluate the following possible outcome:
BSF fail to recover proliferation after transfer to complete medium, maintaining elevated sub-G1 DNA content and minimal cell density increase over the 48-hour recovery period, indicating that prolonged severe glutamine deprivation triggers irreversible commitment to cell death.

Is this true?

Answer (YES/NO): NO